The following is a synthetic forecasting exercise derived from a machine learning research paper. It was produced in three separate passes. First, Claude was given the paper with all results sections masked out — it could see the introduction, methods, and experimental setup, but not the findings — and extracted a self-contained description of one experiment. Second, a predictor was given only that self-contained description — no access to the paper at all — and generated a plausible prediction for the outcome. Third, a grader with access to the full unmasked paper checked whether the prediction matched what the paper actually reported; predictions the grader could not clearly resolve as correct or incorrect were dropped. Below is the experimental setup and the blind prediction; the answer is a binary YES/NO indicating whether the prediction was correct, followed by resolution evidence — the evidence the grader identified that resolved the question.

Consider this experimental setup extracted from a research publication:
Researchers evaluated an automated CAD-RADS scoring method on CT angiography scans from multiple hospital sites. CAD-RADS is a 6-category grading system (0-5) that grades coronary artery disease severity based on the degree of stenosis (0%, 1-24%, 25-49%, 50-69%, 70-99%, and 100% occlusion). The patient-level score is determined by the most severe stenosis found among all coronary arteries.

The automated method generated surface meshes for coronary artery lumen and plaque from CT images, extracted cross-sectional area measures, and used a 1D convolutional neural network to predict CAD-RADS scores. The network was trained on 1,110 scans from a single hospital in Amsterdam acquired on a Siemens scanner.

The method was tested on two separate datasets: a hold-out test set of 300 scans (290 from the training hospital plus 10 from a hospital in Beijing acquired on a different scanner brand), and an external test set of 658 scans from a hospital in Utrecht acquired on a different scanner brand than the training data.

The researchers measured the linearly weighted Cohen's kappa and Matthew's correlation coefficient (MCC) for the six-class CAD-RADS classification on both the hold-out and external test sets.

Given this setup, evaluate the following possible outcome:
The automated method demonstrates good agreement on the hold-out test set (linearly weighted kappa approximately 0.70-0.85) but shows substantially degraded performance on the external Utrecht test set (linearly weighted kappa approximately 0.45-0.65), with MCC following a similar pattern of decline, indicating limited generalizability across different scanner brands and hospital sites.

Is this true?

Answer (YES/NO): NO